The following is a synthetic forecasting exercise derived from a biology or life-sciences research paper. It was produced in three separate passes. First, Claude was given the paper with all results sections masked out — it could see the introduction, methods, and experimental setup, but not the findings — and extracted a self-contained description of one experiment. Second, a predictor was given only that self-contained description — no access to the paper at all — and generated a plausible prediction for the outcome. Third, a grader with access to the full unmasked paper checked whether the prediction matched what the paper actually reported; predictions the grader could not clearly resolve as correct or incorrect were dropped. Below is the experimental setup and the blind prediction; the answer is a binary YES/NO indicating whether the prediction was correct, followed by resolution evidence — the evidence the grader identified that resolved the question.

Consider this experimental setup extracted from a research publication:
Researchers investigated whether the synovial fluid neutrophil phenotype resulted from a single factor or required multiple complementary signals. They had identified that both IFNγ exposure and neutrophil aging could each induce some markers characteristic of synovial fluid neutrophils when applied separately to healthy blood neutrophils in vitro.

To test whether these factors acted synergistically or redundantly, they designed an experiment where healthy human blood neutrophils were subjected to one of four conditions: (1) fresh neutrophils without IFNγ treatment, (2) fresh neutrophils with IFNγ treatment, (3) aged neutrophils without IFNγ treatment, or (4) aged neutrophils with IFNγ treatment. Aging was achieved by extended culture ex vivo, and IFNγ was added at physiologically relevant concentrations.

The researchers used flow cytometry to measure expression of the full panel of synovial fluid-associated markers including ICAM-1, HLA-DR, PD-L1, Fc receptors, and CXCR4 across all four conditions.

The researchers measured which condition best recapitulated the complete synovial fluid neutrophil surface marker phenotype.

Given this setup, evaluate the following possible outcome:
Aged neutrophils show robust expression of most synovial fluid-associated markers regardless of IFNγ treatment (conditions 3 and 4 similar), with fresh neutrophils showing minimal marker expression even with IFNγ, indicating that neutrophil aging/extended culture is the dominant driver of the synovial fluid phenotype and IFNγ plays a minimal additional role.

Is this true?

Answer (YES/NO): NO